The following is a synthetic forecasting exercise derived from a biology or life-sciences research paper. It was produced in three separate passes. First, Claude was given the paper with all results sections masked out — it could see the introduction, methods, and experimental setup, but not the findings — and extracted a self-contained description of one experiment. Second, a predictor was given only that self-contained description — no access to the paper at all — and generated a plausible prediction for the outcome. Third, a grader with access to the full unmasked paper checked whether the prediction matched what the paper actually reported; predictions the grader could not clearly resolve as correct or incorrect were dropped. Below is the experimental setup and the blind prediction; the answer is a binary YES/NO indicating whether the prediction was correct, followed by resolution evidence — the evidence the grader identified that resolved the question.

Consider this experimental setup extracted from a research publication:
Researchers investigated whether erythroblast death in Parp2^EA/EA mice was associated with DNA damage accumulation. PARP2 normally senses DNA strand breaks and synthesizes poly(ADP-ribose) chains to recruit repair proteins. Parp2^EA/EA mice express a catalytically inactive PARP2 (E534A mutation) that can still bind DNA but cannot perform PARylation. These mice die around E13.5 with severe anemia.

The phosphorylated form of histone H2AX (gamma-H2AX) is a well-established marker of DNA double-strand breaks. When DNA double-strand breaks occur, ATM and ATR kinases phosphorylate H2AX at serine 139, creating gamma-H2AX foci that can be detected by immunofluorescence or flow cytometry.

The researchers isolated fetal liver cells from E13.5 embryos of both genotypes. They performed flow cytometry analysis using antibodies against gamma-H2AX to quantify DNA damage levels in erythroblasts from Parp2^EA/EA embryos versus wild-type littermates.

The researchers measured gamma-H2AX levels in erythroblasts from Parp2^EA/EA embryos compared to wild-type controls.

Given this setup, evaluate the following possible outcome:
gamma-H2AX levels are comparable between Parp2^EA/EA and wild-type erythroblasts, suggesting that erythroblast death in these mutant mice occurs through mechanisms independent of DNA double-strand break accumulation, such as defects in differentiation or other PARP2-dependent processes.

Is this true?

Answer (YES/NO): NO